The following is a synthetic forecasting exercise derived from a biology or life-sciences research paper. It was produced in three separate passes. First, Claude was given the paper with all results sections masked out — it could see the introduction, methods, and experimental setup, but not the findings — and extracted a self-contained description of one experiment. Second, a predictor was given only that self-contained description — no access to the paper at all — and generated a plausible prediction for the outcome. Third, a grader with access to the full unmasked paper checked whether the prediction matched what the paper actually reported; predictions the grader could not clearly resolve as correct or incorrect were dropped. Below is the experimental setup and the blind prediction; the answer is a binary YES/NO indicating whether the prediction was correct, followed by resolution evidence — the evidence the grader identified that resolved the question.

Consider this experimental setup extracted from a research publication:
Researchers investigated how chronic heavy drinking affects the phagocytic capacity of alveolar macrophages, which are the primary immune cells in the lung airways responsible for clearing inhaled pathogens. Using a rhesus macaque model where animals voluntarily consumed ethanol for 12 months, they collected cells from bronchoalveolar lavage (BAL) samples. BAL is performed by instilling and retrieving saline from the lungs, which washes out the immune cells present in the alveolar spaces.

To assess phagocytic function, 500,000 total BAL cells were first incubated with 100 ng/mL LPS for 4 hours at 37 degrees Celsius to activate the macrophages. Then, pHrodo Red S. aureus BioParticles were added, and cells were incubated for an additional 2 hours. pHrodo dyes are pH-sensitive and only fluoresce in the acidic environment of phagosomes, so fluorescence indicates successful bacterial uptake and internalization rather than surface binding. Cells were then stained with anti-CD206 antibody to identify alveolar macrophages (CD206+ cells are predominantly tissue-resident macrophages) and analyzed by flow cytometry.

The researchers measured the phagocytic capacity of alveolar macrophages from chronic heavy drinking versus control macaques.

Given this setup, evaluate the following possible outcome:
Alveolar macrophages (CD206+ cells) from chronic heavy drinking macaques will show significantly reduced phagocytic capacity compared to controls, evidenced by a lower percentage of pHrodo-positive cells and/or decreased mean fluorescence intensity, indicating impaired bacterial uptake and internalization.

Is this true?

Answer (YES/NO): YES